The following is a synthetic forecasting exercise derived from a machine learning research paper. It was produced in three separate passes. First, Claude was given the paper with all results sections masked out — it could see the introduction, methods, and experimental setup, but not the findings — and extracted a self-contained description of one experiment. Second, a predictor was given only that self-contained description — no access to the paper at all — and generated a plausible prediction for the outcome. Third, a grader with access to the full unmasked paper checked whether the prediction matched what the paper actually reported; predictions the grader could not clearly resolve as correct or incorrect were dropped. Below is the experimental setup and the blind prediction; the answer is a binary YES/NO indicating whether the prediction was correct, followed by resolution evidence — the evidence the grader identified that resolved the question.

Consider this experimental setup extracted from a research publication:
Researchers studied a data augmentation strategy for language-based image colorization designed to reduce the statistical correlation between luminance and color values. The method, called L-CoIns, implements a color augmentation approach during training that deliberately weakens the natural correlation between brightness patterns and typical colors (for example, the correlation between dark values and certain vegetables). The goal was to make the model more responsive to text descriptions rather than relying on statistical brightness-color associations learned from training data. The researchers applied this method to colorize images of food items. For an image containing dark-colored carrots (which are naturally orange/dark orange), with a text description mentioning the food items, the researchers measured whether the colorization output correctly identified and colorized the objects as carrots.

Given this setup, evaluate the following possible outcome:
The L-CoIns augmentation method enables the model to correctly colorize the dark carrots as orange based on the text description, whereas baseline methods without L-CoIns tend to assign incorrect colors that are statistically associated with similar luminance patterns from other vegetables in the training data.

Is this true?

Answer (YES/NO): NO